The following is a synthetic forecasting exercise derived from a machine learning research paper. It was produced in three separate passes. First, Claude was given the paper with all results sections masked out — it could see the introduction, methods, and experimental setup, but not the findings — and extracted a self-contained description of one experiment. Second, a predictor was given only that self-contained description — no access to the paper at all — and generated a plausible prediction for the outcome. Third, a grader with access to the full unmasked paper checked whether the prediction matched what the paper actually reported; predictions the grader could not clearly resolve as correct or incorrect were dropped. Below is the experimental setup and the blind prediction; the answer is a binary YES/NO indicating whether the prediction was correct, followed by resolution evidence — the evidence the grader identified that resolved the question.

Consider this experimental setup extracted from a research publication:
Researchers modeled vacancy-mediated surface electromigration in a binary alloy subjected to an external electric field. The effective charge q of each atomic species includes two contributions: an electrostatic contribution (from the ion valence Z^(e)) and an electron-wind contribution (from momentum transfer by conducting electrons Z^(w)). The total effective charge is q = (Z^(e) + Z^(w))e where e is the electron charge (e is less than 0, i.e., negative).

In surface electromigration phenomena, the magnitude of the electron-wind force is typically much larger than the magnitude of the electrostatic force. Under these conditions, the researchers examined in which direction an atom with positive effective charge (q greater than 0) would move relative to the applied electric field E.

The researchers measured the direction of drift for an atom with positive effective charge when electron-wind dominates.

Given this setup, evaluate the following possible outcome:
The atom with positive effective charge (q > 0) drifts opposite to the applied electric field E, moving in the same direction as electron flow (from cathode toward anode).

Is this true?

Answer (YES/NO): YES